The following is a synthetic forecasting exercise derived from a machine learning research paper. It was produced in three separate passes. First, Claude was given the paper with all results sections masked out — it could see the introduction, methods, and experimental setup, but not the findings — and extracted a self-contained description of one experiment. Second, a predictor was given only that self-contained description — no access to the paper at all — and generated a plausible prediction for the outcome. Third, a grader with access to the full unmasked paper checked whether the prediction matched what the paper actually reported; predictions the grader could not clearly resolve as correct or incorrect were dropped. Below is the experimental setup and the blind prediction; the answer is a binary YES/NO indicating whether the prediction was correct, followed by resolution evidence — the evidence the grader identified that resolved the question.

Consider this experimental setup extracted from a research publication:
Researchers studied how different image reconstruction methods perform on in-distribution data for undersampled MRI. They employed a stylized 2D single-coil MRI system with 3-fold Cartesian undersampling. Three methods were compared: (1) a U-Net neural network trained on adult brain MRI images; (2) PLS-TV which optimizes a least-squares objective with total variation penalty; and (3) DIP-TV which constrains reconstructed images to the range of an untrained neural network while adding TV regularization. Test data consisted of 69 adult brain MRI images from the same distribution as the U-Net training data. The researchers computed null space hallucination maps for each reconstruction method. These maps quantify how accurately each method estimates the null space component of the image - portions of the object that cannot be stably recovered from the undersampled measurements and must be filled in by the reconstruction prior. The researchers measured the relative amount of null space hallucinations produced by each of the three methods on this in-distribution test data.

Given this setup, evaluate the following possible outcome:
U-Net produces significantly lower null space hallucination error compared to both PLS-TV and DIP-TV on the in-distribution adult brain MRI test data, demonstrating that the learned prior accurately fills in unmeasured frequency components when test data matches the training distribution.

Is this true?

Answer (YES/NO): YES